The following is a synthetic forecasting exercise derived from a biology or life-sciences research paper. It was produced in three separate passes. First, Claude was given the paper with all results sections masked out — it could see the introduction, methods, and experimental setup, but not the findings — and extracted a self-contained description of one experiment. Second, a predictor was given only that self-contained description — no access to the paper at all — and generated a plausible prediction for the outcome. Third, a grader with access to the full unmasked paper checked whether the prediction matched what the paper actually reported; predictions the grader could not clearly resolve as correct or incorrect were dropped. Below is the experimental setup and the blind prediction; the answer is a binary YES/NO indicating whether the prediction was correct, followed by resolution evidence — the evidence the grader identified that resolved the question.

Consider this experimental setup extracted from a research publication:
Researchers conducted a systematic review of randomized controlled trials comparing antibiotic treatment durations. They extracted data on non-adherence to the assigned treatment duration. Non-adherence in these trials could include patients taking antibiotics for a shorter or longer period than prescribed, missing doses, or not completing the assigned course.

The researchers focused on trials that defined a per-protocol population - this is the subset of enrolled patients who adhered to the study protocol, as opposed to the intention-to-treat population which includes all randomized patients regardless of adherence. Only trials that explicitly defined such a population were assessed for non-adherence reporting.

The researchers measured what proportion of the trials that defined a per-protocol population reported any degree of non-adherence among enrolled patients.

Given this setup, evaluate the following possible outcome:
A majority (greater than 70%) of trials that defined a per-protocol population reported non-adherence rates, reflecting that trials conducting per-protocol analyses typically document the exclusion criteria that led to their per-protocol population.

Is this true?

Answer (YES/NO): YES